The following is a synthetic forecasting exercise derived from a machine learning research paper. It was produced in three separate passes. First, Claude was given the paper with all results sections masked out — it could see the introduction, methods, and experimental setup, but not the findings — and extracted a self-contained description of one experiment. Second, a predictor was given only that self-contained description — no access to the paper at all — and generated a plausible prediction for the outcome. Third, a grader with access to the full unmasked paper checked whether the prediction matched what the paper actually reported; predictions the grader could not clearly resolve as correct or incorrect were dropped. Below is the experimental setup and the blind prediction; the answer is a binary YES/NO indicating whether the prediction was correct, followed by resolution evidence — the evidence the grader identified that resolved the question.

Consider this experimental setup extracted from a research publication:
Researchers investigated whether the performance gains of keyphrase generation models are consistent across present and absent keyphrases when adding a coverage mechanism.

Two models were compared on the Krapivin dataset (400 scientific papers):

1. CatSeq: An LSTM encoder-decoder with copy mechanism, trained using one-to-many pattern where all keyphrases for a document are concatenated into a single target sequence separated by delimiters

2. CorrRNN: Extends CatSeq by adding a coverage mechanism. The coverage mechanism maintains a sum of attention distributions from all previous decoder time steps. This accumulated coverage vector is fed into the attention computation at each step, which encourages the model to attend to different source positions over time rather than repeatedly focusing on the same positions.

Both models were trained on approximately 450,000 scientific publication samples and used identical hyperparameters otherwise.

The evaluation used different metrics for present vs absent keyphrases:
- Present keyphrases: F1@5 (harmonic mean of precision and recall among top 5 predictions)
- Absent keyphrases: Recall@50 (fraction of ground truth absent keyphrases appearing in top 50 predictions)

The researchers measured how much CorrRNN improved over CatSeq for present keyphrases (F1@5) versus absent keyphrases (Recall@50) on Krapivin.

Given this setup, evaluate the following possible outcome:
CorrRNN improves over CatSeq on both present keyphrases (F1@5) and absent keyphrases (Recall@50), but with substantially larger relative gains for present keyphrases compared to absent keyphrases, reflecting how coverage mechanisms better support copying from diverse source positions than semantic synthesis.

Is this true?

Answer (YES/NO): NO